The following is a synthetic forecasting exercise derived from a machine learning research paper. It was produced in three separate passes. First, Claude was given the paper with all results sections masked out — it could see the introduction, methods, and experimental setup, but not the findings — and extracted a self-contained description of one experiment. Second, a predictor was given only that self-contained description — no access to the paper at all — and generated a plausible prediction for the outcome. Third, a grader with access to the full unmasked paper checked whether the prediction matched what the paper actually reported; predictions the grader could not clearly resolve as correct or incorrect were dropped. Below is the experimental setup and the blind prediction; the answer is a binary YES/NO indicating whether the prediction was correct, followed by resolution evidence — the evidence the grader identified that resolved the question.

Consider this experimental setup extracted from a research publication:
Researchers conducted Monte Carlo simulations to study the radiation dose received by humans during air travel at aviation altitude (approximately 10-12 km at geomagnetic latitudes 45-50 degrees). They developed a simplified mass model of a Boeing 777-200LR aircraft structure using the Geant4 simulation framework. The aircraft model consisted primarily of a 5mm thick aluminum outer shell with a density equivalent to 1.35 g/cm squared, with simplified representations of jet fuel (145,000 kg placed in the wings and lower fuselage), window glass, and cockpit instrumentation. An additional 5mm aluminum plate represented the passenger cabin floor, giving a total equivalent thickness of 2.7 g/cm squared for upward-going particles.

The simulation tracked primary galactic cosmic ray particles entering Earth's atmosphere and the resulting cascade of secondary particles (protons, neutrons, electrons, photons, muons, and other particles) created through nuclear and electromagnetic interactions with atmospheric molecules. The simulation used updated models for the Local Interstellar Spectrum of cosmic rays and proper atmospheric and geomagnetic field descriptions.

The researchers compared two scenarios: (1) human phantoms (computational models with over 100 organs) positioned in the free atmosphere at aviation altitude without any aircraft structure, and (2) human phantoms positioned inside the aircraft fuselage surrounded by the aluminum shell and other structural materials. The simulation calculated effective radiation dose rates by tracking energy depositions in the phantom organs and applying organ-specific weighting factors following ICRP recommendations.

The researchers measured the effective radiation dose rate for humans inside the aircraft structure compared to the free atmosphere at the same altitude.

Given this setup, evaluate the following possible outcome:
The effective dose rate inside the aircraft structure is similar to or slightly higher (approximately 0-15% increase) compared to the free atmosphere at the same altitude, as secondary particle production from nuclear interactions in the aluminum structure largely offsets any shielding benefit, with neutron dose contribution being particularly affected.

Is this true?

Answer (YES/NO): YES